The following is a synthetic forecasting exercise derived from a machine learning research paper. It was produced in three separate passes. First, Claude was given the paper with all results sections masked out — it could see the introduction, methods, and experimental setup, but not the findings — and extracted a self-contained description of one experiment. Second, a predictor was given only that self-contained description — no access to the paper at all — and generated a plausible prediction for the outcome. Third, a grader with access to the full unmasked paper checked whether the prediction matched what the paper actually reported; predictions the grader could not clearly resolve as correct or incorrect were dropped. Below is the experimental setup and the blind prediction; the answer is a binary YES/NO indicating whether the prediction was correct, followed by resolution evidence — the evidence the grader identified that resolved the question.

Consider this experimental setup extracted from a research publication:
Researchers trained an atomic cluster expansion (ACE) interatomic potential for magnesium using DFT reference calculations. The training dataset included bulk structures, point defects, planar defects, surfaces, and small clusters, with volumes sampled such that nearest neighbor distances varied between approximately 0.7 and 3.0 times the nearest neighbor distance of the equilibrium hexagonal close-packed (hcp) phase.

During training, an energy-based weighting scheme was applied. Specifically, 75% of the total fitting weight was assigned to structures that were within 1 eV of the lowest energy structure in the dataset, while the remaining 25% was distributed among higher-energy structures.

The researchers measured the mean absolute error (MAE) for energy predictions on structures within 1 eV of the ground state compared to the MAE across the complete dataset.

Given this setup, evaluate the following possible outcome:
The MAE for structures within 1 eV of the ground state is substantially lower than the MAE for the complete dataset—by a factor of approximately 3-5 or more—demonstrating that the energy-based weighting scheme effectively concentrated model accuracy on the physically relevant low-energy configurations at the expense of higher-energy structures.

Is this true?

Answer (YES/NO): NO